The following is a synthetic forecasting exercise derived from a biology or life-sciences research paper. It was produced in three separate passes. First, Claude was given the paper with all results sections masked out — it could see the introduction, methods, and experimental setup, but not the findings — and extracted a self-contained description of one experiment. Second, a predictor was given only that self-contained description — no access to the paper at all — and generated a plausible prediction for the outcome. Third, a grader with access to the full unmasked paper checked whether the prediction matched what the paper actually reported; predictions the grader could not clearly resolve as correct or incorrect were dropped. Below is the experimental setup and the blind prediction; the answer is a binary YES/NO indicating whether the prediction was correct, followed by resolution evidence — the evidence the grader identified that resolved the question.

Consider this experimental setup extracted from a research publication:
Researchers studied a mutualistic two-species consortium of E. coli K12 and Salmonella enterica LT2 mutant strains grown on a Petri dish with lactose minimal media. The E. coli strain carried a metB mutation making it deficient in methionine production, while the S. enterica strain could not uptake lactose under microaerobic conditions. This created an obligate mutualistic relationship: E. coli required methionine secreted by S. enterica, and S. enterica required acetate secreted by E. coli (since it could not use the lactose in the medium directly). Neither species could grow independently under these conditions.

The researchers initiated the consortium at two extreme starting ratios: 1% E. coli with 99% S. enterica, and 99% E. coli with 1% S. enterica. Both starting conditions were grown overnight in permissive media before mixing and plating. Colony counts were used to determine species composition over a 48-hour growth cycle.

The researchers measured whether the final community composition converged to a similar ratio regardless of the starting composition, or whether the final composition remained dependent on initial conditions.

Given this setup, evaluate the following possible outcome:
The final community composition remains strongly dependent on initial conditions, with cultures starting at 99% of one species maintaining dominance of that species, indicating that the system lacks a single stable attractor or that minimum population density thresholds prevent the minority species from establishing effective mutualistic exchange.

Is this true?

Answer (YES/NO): NO